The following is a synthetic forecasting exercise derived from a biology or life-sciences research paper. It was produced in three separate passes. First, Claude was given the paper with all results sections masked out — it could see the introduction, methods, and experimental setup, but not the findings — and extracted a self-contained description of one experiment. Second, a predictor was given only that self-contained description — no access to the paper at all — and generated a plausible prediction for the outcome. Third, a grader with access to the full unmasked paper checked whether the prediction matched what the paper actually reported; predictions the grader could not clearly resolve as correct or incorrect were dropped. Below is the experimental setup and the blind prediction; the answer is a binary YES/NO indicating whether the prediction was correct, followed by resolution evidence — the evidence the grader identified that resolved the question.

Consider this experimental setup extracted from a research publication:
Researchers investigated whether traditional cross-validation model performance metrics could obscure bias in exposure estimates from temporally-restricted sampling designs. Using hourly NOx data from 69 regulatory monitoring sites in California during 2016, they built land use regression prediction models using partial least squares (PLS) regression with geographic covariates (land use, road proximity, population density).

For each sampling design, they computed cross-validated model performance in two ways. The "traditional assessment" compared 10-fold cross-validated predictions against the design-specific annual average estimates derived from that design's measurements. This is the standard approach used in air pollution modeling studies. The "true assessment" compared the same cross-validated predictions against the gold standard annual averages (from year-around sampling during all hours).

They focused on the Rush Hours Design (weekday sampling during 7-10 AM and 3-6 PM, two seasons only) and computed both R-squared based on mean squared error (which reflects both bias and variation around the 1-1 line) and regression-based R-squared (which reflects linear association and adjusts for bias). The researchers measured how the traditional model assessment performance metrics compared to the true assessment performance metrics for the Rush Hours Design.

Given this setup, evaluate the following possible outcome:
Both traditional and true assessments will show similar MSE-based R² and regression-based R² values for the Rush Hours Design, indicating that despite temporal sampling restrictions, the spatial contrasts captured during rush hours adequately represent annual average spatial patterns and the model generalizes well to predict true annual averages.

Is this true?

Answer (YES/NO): NO